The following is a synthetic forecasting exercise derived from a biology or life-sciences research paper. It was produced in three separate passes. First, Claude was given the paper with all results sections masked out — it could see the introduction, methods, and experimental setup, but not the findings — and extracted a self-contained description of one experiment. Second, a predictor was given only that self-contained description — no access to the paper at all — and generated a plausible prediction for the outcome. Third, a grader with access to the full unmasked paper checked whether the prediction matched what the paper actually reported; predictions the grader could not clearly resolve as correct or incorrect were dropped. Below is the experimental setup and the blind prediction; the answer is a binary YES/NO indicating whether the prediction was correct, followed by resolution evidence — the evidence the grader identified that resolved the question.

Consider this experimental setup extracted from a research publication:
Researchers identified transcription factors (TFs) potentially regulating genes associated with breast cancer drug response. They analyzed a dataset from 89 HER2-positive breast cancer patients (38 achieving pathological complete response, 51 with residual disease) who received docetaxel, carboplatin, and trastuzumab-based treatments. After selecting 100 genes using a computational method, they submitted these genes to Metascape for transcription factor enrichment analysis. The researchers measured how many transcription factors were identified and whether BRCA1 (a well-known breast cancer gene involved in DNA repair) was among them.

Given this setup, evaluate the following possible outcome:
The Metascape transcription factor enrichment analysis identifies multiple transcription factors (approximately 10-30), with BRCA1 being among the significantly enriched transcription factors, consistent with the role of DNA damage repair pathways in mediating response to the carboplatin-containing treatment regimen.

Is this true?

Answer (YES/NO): YES